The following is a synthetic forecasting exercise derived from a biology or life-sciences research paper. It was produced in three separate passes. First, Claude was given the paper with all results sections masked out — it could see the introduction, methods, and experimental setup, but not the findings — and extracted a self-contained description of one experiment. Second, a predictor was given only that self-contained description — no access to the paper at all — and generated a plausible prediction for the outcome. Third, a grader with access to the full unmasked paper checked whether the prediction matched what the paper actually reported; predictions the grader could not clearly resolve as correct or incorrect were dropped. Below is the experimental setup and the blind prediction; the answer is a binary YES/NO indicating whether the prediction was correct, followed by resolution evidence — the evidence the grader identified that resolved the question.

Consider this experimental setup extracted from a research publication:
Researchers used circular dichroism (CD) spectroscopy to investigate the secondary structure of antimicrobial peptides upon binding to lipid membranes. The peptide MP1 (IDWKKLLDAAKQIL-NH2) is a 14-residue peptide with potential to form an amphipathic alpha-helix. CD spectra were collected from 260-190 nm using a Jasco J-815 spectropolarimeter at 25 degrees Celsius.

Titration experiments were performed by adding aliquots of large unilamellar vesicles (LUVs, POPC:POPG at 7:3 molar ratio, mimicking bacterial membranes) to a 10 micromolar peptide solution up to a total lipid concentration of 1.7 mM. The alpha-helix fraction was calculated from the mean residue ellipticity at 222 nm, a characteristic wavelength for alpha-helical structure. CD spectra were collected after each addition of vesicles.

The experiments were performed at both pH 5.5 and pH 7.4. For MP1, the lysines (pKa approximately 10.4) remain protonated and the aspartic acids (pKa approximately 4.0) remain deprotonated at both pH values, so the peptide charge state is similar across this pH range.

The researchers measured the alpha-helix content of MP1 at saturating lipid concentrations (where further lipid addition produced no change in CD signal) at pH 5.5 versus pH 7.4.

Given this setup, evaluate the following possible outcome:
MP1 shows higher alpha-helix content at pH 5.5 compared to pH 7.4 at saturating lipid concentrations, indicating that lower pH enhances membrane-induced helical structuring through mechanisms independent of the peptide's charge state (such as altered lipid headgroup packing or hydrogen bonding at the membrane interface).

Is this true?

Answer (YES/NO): NO